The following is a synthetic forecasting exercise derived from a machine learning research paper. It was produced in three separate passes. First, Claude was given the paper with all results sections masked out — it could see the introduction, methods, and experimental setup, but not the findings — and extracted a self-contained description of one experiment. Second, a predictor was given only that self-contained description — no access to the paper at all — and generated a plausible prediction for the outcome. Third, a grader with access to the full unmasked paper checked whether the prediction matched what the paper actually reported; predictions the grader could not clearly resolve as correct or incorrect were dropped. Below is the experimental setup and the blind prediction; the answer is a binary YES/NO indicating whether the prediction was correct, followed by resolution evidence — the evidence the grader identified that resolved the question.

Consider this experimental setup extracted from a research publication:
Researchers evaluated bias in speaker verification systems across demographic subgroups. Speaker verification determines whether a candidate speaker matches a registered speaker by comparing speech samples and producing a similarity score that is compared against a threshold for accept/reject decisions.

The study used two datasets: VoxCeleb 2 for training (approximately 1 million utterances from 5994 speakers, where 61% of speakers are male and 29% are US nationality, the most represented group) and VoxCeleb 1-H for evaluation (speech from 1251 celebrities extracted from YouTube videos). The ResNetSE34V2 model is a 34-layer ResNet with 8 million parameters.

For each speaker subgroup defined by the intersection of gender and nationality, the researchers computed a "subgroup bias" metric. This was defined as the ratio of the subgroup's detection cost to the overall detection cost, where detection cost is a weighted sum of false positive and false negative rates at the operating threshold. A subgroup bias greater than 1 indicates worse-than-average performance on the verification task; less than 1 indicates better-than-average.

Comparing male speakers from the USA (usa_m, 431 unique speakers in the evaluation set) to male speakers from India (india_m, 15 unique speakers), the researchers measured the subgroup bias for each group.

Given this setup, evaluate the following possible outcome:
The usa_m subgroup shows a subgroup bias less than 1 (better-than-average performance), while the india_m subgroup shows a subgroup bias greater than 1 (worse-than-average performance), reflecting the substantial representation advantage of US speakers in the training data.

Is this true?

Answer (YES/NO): YES